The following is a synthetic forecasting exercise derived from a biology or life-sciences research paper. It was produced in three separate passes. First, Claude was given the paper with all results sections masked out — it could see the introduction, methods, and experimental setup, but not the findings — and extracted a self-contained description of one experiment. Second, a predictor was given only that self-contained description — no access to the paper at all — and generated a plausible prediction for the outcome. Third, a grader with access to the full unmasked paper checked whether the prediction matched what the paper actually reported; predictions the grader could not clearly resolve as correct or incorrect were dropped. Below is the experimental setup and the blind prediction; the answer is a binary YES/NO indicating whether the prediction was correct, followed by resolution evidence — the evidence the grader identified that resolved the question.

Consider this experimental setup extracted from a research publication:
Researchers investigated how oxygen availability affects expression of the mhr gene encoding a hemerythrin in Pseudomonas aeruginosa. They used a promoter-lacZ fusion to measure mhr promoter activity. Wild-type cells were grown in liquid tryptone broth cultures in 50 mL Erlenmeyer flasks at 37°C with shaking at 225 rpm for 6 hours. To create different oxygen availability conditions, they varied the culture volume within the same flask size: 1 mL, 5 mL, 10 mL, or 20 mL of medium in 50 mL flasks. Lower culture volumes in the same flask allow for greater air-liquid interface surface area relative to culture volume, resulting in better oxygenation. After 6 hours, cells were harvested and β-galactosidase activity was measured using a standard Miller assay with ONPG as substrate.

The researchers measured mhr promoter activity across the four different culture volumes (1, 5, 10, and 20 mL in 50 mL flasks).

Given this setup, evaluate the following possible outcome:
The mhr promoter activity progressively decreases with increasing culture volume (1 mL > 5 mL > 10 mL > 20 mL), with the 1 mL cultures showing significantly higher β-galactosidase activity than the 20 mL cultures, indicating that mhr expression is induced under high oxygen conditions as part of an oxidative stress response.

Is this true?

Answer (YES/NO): NO